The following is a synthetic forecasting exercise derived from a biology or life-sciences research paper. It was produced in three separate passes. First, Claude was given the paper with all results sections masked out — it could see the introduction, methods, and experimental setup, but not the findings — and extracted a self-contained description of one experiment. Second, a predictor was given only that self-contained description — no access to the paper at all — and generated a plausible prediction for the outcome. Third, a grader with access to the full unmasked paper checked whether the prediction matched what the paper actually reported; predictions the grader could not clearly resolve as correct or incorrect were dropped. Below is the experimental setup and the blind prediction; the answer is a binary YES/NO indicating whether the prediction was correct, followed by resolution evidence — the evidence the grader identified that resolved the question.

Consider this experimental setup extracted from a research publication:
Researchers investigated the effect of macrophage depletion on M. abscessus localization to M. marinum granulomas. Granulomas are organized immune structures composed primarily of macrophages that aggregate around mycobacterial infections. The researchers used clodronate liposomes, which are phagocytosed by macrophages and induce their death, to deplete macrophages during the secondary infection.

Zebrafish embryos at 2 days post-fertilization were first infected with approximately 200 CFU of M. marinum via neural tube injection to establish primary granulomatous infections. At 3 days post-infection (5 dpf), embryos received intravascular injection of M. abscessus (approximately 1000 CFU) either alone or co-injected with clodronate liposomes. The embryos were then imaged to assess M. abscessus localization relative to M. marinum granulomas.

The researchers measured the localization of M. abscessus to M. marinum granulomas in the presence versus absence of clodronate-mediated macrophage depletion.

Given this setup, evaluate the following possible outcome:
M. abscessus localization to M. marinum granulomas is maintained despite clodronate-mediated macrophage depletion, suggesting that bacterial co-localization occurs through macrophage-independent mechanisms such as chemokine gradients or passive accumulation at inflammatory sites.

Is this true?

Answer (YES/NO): NO